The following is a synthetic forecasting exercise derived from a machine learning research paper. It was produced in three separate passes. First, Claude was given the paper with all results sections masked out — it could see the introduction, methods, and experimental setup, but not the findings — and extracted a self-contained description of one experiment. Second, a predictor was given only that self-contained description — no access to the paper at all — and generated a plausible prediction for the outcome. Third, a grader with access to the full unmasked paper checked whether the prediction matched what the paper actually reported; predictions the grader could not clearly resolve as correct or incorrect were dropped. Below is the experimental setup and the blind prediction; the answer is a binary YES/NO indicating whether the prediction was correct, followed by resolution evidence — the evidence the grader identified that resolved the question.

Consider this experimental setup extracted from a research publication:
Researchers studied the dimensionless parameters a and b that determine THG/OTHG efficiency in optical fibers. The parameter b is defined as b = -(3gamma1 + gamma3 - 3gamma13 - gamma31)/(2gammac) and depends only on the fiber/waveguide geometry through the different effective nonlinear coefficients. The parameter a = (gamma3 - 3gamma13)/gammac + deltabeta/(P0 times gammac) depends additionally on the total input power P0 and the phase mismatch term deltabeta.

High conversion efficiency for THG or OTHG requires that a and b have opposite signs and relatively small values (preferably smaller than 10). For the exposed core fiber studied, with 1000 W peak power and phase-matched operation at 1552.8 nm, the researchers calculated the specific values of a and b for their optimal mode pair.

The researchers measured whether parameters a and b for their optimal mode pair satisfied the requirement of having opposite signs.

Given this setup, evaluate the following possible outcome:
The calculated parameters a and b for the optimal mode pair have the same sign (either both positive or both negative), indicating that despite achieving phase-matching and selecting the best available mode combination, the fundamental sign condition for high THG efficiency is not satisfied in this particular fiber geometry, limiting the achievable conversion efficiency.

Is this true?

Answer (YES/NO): NO